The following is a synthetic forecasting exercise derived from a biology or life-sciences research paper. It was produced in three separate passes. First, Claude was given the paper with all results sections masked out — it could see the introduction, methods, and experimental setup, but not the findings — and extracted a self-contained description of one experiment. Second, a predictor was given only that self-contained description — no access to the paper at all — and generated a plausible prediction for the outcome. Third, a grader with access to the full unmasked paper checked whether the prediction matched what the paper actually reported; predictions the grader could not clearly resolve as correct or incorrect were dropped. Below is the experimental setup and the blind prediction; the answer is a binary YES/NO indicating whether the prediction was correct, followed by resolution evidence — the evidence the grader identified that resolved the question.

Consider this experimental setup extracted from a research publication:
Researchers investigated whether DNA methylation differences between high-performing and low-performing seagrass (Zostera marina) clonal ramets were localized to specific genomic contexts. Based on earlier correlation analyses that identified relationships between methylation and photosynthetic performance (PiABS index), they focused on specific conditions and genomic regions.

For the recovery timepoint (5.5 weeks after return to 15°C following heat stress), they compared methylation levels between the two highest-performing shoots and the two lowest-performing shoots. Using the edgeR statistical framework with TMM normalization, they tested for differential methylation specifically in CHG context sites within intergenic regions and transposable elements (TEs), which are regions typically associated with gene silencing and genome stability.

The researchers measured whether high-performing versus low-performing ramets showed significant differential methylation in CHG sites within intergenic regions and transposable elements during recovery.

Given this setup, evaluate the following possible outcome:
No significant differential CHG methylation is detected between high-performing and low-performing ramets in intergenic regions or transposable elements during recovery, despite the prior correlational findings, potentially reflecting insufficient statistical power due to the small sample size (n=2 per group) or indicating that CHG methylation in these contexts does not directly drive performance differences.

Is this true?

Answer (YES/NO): NO